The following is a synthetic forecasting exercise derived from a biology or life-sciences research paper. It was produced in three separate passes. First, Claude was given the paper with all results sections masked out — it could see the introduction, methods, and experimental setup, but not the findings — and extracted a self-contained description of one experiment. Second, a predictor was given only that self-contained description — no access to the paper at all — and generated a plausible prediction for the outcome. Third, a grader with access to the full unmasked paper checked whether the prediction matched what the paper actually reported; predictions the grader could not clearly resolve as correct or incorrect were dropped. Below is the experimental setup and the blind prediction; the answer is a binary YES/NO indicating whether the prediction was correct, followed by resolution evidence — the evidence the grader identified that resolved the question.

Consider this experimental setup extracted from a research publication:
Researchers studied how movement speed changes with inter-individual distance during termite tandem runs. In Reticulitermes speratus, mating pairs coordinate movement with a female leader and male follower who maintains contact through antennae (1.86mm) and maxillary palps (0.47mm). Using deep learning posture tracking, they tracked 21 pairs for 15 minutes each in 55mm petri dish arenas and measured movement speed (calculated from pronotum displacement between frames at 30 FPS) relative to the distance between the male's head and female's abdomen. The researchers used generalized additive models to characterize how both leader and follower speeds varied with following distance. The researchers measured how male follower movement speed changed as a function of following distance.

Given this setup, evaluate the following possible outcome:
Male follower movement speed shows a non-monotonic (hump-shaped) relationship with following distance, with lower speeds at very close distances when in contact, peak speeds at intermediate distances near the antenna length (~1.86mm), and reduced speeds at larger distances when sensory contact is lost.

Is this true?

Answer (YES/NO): YES